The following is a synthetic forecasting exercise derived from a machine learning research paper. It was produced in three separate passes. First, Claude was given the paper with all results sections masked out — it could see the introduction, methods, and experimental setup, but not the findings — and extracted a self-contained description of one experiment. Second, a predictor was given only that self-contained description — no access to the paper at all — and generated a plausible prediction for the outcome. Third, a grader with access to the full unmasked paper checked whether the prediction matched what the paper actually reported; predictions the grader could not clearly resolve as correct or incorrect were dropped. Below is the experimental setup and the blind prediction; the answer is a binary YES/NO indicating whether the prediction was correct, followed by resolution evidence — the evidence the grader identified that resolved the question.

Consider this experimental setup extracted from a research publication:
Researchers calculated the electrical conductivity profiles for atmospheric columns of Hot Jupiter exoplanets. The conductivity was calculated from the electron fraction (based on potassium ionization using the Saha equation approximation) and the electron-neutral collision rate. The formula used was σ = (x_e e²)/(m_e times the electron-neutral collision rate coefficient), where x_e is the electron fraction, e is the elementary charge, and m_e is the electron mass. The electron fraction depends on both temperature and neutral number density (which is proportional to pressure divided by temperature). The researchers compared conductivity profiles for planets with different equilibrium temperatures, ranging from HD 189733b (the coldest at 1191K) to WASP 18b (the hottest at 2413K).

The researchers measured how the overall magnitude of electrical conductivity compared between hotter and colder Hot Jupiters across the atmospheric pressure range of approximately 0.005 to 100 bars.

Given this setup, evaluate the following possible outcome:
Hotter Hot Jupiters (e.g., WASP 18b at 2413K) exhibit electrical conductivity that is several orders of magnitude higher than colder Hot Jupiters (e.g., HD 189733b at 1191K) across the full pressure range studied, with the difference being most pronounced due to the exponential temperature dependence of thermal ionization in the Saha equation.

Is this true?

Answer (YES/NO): YES